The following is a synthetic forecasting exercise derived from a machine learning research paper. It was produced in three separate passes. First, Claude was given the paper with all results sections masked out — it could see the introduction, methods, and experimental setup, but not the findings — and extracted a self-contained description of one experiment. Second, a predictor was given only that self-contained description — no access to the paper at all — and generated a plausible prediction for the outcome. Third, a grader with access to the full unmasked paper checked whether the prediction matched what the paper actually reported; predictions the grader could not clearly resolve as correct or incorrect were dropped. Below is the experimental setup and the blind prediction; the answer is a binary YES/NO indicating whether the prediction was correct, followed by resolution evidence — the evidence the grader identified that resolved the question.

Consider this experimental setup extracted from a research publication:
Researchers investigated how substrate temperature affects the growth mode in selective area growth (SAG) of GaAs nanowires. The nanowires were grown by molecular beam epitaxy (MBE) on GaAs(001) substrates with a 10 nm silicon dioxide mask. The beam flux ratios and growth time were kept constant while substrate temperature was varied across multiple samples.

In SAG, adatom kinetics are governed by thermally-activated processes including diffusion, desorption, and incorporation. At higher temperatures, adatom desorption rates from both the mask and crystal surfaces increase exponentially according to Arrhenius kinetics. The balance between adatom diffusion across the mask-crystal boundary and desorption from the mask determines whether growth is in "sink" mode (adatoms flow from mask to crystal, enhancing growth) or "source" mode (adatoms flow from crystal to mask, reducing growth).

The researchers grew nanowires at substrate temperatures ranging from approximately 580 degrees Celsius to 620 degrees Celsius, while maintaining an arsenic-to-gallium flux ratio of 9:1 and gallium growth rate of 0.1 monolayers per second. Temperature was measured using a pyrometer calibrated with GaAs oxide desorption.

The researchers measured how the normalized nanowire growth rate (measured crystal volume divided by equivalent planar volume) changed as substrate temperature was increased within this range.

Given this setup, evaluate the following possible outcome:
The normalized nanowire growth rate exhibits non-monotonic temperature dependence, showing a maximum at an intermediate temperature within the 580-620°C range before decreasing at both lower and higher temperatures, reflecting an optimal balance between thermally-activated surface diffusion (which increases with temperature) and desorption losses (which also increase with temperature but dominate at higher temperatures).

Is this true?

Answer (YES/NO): YES